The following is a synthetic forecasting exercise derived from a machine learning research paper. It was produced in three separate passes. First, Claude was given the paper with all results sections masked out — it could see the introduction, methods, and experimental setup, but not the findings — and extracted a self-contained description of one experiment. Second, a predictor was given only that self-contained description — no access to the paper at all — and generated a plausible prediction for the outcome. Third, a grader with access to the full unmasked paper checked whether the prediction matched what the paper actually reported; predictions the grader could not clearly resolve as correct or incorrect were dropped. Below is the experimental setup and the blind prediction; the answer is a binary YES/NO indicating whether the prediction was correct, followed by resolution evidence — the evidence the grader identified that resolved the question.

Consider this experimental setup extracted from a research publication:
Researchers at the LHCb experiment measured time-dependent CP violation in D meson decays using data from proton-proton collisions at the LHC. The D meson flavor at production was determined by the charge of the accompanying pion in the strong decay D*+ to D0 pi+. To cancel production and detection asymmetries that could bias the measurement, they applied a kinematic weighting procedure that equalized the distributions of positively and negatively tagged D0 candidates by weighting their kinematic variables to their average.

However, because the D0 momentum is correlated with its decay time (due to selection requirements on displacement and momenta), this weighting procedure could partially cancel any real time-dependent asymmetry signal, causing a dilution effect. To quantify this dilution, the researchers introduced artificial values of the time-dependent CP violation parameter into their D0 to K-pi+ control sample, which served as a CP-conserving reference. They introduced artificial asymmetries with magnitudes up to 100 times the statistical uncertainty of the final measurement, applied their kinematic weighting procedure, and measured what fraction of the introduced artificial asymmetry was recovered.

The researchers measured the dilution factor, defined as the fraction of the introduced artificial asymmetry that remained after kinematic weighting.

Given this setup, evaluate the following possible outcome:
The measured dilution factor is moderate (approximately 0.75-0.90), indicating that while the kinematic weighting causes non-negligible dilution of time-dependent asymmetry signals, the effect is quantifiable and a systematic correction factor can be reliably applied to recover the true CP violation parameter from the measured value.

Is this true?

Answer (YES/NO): NO